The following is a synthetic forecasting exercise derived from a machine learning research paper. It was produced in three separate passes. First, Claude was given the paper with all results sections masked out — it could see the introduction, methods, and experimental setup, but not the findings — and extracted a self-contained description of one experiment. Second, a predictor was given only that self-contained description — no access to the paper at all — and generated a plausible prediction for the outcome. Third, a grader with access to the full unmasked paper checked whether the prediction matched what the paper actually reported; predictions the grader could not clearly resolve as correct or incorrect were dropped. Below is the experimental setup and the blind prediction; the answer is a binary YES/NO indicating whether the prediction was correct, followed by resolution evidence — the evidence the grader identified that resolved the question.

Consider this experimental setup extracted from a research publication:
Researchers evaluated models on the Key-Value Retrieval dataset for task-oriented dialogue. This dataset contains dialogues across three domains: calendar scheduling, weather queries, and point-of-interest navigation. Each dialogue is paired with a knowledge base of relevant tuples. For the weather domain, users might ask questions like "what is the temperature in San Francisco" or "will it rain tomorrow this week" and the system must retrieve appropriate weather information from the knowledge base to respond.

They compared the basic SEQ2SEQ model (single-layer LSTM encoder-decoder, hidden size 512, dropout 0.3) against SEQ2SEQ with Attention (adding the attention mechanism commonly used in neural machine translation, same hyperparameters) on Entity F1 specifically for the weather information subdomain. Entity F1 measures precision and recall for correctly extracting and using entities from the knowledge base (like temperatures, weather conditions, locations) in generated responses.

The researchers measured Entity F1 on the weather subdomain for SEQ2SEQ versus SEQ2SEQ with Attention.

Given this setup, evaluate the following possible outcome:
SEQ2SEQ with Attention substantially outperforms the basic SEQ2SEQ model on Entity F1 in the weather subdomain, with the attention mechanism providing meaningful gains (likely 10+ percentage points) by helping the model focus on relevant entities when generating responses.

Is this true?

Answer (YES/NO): NO